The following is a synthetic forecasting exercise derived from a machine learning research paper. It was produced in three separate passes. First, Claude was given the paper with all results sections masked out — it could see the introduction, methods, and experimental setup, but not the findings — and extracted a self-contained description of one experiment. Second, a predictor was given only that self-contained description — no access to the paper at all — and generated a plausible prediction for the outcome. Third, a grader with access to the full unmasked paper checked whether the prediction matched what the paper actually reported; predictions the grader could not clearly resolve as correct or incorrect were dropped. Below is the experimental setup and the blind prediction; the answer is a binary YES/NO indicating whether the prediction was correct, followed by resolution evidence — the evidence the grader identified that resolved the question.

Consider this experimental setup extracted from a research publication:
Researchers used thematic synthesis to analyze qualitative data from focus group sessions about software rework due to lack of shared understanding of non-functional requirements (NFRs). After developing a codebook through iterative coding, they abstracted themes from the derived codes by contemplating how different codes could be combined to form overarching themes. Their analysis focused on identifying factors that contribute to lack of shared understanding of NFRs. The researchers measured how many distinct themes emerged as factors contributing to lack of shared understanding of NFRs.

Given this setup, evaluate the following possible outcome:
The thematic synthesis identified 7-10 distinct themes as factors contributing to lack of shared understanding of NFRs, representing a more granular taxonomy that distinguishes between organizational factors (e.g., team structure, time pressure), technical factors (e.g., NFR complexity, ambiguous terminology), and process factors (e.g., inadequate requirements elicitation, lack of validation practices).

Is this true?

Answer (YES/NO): NO